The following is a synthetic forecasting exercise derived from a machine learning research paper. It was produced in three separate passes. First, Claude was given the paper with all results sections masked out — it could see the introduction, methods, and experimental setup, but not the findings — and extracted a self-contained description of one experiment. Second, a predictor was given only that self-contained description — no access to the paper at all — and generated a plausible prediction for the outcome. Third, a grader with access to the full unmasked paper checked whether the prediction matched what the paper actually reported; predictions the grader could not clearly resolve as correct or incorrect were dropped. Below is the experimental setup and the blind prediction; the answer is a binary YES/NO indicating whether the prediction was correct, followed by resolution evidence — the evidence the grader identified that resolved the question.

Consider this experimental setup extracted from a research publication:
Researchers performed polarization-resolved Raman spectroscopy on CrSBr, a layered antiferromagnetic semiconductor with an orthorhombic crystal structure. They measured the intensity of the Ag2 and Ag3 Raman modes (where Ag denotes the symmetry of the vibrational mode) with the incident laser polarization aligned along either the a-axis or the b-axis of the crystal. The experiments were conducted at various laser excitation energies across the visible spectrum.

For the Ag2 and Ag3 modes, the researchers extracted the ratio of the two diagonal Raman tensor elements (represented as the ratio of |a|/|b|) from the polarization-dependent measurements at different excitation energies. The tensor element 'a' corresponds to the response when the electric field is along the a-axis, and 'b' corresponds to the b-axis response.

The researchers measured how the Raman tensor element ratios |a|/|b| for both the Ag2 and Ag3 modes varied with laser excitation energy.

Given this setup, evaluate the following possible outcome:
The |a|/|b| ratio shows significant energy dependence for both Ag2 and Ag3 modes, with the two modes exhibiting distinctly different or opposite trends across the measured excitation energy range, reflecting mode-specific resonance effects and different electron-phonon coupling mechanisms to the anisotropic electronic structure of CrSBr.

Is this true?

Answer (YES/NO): NO